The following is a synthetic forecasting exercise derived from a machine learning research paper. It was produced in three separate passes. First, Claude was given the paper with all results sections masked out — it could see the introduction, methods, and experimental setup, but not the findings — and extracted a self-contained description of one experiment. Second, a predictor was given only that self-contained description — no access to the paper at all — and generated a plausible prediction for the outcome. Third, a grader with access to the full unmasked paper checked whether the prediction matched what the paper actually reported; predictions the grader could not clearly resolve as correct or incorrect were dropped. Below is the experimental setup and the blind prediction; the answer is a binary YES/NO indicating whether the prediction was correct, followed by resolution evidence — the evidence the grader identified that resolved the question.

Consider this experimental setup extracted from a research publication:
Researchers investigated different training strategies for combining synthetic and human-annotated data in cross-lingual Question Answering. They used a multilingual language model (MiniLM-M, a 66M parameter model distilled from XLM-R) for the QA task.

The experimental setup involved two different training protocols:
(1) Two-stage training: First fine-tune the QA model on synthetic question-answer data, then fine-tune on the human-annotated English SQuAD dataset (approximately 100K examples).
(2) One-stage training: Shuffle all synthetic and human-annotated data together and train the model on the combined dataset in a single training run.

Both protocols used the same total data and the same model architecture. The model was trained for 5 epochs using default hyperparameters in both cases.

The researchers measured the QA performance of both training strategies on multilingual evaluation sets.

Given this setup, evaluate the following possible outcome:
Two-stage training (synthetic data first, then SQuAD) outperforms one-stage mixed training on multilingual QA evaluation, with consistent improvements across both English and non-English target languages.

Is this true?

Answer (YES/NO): YES